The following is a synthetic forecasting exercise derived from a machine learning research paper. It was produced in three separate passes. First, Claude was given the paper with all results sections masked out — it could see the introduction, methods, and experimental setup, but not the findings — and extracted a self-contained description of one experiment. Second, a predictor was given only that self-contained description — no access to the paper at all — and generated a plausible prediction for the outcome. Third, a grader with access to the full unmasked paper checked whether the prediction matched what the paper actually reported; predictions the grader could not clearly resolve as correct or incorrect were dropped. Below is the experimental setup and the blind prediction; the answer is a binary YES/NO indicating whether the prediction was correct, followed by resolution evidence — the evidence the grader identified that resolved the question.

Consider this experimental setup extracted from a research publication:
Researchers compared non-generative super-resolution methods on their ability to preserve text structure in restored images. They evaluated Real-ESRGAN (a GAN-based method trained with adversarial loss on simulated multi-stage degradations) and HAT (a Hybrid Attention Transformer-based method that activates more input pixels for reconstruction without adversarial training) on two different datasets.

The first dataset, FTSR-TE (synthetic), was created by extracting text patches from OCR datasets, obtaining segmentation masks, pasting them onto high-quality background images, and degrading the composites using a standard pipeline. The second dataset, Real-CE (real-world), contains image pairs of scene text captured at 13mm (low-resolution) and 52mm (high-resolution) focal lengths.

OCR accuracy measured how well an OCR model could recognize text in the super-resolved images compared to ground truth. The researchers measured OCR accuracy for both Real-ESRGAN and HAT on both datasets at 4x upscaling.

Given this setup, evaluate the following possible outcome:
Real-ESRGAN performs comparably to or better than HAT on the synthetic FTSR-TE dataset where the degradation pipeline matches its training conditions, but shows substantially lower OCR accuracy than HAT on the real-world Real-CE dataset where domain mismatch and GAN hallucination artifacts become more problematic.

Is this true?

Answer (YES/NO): NO